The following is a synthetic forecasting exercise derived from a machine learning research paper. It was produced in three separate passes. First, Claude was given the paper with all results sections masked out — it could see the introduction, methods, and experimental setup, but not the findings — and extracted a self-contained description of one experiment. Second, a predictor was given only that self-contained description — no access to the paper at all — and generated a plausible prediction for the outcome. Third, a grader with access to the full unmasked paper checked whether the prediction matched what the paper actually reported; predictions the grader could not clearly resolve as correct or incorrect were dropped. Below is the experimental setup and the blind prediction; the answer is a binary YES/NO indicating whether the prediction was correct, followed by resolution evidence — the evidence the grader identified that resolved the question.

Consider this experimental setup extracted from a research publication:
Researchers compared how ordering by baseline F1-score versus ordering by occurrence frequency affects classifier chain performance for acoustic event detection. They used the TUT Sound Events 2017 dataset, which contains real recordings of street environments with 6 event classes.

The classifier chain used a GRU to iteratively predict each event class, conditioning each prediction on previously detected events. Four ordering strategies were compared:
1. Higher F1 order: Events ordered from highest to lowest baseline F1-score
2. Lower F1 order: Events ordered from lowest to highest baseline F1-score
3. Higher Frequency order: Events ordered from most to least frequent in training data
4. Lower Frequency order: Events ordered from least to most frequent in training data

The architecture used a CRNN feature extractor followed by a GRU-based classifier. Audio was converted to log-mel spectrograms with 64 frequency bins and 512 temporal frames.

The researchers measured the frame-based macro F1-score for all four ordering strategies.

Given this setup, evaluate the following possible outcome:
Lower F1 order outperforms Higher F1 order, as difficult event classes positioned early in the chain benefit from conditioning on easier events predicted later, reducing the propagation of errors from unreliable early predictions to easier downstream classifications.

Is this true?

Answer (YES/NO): NO